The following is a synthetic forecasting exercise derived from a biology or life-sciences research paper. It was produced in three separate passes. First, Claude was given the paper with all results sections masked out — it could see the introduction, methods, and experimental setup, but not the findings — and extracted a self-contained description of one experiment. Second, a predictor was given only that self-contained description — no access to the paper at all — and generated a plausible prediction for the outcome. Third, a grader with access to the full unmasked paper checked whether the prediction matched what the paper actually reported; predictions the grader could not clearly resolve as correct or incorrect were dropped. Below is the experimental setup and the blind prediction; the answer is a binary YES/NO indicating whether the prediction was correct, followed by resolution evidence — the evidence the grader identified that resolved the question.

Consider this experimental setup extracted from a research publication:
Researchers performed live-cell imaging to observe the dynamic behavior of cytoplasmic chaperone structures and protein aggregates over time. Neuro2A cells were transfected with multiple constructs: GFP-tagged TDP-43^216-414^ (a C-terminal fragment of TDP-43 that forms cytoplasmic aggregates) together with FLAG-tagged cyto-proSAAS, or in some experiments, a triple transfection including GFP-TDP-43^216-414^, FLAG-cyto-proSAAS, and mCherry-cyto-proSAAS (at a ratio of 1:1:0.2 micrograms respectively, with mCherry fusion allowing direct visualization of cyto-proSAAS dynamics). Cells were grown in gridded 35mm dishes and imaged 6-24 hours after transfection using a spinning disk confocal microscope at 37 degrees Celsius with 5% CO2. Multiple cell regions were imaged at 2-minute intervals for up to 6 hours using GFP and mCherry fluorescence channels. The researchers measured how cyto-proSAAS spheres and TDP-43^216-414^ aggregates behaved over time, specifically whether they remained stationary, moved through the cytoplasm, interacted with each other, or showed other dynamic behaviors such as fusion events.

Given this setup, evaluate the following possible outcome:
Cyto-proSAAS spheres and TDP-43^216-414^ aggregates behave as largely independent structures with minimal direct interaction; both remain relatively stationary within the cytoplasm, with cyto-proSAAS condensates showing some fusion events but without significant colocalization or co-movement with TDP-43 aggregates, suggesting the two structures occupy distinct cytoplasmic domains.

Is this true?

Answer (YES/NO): NO